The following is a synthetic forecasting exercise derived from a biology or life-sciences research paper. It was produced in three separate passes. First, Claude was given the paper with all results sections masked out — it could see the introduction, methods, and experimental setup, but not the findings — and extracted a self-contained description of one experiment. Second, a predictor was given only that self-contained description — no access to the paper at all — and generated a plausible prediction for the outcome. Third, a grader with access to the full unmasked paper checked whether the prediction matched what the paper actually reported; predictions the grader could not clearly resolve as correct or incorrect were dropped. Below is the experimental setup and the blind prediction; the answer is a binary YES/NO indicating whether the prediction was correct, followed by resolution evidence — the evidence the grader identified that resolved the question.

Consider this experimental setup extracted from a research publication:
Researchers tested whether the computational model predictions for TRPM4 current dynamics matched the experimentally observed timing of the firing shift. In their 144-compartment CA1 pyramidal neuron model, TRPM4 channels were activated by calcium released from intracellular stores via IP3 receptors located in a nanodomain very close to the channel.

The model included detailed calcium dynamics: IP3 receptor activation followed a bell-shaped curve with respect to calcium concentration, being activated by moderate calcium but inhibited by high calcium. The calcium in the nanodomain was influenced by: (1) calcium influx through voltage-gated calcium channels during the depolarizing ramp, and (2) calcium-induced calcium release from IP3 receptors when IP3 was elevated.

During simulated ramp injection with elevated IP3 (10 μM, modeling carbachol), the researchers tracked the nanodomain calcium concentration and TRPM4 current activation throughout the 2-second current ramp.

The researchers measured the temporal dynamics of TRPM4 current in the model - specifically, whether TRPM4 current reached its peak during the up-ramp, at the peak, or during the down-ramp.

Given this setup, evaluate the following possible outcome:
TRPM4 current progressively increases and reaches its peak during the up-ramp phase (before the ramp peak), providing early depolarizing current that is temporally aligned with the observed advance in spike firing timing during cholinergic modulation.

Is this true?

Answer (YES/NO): NO